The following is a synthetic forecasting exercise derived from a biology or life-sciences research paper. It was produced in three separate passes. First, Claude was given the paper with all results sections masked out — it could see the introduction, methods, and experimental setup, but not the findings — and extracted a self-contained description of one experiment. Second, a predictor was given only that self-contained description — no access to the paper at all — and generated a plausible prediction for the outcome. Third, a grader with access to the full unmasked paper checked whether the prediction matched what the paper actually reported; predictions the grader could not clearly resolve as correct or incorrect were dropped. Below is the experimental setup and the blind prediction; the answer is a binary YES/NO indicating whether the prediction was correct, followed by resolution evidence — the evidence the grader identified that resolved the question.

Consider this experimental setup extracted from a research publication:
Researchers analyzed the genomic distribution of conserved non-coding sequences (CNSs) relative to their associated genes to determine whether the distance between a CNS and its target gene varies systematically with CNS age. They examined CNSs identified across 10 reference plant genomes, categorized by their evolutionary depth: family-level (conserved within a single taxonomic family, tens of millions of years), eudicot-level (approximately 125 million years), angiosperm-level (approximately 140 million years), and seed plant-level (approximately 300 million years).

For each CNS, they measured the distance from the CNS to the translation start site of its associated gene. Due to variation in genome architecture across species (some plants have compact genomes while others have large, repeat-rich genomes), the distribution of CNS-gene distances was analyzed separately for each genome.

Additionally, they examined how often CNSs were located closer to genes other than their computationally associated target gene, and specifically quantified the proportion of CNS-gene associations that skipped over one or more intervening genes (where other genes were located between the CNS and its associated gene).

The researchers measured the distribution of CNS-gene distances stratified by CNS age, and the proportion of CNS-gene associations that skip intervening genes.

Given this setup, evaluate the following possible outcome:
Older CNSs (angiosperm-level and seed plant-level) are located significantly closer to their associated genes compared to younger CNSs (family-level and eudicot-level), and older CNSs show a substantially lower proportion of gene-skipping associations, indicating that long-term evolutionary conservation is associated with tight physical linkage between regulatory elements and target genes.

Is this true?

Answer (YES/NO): NO